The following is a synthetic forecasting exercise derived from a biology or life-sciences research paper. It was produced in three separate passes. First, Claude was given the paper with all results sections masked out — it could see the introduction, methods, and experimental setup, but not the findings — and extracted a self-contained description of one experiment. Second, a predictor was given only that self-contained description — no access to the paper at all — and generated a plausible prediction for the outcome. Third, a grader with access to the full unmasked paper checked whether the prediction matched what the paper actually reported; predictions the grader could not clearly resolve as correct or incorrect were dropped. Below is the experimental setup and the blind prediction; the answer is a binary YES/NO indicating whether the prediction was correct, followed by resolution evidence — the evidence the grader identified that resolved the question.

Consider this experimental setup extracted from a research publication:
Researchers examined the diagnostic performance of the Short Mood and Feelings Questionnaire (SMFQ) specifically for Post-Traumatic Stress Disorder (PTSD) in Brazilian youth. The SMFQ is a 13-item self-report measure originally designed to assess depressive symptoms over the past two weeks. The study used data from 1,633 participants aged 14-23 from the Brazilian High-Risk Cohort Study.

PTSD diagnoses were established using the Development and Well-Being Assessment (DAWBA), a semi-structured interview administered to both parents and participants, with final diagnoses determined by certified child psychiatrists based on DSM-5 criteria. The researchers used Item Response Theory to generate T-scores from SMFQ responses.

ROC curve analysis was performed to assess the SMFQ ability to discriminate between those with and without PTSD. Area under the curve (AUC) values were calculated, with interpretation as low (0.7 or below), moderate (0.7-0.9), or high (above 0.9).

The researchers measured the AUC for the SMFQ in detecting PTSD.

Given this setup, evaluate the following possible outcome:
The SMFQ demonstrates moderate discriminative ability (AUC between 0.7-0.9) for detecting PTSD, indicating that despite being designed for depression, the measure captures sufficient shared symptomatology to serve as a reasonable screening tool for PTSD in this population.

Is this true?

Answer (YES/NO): YES